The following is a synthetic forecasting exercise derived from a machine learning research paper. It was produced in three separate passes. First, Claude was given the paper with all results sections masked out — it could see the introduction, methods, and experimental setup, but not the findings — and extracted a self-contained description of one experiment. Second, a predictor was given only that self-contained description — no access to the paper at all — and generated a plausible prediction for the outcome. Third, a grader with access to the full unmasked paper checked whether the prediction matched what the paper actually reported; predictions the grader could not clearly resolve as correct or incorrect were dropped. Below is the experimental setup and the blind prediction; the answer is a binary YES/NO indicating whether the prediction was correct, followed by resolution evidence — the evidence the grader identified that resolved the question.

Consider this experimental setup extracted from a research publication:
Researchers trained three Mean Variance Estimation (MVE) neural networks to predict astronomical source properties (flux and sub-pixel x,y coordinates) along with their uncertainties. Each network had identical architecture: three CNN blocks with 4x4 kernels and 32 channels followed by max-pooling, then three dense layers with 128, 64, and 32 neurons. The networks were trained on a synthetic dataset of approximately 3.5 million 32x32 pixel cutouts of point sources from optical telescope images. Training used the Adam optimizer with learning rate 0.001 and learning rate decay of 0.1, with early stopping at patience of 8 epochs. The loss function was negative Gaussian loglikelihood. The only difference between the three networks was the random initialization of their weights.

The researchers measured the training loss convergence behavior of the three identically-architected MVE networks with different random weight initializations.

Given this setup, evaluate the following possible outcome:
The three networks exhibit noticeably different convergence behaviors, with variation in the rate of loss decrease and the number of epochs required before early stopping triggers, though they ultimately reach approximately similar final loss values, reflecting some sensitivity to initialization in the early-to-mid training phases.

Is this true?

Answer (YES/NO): NO